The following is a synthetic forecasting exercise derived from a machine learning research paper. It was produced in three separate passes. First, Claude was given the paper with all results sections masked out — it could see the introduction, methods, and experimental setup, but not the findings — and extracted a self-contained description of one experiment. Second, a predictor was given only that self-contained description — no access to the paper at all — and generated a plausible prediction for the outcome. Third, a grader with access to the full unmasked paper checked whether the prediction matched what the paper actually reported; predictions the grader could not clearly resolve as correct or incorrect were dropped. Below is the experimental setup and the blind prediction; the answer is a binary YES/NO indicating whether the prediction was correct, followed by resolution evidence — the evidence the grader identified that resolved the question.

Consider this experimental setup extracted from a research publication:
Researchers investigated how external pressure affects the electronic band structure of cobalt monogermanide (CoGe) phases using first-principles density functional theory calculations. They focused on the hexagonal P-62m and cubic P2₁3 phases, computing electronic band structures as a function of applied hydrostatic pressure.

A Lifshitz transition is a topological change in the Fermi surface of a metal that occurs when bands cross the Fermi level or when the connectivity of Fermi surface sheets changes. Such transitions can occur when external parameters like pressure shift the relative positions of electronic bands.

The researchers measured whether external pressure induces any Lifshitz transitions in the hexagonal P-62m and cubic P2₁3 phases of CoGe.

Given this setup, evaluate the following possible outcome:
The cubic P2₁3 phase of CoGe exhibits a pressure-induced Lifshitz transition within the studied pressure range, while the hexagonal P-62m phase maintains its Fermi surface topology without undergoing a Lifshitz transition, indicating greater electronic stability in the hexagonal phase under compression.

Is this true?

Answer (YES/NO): NO